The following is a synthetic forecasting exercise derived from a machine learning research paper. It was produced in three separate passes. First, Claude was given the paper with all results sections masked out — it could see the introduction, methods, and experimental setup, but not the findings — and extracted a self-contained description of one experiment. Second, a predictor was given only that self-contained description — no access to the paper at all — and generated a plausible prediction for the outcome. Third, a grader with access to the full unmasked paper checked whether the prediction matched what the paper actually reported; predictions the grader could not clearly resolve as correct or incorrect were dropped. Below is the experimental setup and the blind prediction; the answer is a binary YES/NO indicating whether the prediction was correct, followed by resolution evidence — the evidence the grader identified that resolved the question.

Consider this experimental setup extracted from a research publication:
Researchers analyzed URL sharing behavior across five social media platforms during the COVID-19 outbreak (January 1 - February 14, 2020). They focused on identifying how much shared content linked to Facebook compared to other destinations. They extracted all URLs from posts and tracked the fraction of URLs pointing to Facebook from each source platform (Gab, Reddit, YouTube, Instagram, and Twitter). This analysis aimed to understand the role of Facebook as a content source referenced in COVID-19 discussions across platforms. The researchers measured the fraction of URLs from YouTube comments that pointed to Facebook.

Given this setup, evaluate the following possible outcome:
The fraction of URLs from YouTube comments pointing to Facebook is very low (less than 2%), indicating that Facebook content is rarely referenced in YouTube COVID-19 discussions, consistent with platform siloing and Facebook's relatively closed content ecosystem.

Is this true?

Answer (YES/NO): NO